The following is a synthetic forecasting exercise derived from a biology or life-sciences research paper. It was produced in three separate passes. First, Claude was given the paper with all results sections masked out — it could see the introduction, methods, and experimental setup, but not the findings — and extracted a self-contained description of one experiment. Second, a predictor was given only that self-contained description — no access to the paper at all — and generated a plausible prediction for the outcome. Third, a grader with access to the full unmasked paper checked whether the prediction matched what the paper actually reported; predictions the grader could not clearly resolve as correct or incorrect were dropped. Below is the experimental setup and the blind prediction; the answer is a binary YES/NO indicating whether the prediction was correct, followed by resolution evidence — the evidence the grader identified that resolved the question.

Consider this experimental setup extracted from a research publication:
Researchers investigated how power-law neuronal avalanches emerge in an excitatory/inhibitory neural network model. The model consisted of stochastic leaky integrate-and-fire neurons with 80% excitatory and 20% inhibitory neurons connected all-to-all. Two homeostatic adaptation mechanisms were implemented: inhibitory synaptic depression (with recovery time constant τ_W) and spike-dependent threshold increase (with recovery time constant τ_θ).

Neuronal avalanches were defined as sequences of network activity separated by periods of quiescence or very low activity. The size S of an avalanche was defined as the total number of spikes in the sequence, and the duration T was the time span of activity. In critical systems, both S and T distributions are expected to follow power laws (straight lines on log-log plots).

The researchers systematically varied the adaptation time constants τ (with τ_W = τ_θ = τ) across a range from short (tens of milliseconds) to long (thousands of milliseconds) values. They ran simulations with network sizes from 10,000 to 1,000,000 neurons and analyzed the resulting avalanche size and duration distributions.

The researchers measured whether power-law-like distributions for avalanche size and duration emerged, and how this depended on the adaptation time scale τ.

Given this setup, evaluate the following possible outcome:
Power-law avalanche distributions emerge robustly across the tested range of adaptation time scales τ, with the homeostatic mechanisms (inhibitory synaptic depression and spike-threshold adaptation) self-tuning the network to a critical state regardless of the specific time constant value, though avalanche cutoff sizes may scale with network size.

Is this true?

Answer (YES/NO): NO